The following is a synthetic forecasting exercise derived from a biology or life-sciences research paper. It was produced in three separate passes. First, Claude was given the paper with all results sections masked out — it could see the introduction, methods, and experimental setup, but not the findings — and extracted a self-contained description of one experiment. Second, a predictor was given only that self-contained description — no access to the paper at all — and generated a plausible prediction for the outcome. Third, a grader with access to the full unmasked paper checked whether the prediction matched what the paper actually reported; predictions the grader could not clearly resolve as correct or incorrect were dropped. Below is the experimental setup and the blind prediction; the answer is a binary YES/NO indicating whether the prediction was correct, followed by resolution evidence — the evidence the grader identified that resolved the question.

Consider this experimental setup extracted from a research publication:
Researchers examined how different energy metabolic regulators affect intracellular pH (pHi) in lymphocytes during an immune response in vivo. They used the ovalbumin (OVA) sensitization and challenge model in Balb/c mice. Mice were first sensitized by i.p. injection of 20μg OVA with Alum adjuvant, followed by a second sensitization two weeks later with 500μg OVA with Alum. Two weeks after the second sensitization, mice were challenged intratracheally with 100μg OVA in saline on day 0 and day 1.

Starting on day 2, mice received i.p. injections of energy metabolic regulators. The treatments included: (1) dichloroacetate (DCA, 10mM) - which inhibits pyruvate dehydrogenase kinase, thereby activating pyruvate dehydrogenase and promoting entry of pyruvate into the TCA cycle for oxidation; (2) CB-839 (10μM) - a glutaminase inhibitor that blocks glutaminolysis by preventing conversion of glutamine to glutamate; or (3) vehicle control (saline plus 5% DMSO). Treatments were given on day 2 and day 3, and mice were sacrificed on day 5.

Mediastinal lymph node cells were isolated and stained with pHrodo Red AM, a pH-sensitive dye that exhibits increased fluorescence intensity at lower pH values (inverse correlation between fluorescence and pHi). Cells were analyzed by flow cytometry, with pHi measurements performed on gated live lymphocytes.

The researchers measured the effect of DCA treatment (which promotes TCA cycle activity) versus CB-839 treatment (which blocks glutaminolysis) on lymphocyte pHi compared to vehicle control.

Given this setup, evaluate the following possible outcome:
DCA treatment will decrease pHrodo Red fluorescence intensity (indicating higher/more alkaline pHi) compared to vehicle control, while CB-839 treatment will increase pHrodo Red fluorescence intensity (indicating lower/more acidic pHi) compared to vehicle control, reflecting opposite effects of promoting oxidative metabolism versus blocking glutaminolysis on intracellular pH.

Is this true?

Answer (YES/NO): NO